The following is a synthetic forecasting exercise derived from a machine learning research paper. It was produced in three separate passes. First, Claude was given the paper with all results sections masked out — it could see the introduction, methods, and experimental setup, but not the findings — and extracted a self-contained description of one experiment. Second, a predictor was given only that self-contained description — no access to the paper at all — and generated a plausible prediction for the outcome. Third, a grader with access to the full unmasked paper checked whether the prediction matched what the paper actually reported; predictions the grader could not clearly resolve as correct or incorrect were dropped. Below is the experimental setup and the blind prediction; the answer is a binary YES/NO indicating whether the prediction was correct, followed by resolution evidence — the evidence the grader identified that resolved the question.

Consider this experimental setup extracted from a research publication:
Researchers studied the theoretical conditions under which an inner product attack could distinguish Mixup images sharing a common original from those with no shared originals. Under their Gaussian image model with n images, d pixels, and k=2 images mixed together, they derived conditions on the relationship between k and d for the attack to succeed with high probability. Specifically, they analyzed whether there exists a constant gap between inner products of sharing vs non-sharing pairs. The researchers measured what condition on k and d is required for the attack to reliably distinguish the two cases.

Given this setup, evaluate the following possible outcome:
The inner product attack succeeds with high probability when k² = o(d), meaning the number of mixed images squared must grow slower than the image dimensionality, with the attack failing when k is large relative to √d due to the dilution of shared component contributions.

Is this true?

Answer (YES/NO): NO